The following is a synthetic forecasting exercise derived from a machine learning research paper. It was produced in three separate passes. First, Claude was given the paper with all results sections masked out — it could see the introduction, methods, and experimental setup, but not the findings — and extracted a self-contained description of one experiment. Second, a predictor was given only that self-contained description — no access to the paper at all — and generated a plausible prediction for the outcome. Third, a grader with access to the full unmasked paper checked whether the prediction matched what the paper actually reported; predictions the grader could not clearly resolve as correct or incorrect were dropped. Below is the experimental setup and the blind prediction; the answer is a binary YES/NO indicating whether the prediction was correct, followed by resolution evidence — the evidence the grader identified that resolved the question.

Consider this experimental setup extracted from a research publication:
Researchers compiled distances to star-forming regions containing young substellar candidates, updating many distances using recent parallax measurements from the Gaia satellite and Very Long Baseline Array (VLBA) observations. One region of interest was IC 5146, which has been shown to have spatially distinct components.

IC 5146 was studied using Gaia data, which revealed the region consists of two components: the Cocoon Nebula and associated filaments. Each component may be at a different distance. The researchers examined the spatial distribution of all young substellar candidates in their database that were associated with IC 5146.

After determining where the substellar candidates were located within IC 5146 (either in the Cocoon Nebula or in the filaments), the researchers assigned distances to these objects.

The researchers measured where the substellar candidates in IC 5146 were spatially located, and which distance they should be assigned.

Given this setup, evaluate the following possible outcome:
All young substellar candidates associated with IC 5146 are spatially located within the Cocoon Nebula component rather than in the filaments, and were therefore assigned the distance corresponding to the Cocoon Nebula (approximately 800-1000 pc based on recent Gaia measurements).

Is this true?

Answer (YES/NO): NO